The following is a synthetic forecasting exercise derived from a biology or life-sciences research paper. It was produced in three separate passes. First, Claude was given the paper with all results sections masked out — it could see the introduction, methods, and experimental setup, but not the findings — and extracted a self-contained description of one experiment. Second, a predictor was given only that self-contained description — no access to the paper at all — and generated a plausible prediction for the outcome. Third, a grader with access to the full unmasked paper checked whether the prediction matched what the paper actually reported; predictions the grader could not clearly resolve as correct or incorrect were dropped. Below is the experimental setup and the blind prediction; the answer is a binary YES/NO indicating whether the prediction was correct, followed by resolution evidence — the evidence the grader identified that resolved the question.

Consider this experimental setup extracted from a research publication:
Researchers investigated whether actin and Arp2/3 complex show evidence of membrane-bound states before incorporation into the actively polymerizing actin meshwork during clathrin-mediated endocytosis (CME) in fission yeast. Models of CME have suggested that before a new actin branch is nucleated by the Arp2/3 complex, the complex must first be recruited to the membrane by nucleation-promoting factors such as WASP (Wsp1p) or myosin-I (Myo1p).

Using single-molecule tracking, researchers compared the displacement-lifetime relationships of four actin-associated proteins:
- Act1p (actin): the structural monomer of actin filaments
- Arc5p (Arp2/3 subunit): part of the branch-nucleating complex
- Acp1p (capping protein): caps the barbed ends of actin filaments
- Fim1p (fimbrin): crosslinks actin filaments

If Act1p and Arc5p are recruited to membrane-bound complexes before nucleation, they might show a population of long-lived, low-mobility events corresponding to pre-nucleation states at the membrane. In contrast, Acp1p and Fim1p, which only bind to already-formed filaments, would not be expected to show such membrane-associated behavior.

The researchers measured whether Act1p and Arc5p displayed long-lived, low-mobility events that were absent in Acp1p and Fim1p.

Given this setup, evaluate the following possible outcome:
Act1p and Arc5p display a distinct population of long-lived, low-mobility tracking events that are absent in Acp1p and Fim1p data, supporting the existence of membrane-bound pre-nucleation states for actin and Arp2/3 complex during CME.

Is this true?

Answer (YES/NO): YES